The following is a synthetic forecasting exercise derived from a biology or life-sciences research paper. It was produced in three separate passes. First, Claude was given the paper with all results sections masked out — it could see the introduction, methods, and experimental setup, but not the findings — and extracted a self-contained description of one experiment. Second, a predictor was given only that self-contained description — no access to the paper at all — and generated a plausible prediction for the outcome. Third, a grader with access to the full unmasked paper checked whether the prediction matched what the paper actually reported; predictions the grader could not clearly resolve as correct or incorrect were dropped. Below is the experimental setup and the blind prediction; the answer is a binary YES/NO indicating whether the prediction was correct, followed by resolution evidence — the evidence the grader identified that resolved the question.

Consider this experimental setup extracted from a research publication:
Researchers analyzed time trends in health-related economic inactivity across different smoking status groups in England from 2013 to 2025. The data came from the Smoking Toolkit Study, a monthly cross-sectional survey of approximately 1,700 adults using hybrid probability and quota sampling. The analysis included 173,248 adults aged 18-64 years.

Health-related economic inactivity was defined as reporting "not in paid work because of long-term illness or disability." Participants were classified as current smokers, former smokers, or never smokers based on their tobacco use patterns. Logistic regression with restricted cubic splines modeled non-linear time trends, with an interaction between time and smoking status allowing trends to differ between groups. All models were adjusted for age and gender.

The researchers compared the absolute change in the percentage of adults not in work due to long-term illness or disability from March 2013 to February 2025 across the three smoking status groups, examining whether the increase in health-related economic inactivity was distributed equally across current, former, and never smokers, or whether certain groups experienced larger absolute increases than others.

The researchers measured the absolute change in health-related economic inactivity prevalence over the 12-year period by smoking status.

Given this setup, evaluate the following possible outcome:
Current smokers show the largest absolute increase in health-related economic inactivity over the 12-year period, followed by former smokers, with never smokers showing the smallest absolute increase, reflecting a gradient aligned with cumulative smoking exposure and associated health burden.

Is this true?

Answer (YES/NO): YES